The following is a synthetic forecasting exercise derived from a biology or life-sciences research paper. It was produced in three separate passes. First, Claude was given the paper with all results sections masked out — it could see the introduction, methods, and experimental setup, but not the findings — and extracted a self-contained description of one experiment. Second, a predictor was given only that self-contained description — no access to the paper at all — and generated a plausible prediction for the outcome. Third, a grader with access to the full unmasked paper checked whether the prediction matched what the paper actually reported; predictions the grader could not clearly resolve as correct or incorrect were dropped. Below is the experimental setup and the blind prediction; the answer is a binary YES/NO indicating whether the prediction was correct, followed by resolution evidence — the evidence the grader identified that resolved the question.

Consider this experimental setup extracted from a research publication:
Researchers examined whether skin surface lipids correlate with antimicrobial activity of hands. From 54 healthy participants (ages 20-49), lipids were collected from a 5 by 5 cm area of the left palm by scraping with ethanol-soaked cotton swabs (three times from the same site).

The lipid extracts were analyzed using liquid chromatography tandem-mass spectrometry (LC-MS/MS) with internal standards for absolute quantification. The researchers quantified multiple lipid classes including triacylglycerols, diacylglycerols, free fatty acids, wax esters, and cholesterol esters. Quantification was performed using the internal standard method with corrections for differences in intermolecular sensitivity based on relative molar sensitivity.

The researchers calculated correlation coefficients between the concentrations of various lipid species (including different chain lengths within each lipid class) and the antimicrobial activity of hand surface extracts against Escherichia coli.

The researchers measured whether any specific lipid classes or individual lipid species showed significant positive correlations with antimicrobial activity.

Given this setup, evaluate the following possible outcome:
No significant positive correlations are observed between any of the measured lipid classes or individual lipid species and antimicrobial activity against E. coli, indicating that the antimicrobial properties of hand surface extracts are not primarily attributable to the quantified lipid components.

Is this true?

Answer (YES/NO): YES